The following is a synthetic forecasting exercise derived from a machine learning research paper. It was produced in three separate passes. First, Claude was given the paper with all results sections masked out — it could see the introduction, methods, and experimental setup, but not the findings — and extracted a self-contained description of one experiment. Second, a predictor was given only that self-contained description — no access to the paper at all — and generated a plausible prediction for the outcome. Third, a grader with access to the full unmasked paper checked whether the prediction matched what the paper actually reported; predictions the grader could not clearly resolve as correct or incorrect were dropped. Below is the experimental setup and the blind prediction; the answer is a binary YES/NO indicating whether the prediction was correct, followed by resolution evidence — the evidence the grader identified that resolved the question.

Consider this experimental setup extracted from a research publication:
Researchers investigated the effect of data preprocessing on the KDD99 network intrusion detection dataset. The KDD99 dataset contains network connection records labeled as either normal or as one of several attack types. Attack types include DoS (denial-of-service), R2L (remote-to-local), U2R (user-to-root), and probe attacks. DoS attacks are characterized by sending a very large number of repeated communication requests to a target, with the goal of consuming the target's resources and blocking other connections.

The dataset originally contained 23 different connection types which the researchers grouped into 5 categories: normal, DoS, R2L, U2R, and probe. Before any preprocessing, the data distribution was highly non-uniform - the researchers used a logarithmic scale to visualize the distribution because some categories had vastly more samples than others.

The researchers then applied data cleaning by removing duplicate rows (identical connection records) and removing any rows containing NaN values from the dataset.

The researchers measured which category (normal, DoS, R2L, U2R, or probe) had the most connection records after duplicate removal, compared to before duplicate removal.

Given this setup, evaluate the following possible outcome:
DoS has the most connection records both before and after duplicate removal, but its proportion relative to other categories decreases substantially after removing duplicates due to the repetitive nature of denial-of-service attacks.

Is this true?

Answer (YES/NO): NO